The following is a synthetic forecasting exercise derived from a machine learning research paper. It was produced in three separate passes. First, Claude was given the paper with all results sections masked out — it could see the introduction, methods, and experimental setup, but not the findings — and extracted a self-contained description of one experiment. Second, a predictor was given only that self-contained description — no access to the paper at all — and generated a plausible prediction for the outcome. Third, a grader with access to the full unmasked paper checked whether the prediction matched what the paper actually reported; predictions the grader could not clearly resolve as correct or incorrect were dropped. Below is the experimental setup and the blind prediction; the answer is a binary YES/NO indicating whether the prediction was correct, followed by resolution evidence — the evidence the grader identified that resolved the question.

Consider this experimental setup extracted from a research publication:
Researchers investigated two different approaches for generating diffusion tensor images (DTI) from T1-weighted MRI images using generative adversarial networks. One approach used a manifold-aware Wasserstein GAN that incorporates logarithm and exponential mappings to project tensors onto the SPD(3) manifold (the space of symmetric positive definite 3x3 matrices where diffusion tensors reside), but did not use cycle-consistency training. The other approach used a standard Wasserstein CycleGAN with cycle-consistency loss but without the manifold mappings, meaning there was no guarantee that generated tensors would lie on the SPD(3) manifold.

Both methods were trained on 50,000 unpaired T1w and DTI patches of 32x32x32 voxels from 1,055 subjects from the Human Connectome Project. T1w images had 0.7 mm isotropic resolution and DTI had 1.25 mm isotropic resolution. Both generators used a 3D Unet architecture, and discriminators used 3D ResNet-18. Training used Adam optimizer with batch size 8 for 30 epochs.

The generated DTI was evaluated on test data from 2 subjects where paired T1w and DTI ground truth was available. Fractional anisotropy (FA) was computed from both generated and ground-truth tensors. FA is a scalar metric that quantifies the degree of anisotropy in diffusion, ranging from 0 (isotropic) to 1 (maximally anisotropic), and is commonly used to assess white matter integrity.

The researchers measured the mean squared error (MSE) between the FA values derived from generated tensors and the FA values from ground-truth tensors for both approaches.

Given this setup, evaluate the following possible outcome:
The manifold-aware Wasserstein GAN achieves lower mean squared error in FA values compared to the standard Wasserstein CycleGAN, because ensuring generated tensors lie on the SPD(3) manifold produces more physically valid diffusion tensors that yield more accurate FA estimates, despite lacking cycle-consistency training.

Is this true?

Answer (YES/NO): YES